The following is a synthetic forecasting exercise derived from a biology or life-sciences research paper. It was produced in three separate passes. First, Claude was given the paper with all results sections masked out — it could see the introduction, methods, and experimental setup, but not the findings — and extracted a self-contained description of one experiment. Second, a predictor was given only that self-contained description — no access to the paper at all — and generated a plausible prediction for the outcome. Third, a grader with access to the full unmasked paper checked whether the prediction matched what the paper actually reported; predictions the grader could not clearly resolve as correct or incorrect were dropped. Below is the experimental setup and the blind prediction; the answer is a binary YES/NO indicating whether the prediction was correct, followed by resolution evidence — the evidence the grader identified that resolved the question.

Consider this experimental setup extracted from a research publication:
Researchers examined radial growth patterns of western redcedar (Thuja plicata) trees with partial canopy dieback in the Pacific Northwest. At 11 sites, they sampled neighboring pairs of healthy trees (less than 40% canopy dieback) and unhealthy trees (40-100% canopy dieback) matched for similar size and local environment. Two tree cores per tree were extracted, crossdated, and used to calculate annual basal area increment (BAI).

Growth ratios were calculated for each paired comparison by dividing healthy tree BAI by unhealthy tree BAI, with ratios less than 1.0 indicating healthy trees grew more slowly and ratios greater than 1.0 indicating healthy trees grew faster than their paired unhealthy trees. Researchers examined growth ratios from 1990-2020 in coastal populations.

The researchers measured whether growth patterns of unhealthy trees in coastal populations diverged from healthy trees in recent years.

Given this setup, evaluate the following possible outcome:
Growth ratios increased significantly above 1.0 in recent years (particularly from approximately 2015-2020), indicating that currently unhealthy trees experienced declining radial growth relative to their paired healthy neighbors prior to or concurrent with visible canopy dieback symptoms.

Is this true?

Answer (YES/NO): NO